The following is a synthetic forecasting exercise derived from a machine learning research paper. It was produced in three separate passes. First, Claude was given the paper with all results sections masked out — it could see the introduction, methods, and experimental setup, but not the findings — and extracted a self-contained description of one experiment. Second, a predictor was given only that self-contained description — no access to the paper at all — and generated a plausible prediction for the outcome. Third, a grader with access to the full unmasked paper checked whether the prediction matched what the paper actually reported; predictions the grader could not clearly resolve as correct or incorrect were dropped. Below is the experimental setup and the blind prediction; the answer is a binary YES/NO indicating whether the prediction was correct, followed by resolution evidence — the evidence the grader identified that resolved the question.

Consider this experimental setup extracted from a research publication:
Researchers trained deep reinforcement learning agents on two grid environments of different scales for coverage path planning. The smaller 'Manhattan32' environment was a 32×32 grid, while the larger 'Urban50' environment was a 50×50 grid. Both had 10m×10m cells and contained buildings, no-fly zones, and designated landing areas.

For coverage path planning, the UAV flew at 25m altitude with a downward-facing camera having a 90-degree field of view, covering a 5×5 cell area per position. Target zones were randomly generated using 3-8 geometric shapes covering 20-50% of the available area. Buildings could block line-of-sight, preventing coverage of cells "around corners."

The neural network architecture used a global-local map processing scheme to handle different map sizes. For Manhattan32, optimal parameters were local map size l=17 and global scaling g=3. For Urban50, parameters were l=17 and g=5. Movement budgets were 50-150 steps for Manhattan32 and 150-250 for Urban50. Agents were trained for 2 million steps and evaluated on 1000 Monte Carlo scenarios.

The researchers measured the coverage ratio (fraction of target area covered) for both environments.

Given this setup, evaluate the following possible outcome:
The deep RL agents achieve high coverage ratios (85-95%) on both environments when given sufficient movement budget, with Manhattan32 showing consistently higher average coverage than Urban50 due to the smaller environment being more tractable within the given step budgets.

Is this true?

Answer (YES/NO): NO